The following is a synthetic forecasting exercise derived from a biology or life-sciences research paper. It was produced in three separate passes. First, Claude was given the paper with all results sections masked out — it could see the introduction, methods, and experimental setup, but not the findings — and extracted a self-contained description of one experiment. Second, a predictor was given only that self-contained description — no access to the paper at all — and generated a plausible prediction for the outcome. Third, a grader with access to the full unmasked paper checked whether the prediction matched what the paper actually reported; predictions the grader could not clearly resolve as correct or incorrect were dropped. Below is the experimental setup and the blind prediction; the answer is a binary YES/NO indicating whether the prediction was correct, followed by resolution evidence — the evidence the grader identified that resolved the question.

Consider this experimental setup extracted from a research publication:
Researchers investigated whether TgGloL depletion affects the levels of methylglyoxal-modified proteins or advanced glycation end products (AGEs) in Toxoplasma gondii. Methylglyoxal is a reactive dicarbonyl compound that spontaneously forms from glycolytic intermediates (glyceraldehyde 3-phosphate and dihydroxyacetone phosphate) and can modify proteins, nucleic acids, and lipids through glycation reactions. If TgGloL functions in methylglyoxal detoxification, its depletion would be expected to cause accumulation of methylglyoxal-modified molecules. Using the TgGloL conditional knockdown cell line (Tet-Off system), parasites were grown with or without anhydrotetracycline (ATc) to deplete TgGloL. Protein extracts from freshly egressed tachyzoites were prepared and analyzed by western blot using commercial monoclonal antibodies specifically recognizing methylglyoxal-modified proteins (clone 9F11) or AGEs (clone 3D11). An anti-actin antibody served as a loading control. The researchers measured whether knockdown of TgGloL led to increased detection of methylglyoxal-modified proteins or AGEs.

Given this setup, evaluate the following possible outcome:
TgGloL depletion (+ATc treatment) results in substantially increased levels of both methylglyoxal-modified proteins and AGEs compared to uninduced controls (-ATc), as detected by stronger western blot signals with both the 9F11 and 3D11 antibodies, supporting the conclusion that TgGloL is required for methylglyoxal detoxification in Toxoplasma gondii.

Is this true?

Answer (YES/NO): NO